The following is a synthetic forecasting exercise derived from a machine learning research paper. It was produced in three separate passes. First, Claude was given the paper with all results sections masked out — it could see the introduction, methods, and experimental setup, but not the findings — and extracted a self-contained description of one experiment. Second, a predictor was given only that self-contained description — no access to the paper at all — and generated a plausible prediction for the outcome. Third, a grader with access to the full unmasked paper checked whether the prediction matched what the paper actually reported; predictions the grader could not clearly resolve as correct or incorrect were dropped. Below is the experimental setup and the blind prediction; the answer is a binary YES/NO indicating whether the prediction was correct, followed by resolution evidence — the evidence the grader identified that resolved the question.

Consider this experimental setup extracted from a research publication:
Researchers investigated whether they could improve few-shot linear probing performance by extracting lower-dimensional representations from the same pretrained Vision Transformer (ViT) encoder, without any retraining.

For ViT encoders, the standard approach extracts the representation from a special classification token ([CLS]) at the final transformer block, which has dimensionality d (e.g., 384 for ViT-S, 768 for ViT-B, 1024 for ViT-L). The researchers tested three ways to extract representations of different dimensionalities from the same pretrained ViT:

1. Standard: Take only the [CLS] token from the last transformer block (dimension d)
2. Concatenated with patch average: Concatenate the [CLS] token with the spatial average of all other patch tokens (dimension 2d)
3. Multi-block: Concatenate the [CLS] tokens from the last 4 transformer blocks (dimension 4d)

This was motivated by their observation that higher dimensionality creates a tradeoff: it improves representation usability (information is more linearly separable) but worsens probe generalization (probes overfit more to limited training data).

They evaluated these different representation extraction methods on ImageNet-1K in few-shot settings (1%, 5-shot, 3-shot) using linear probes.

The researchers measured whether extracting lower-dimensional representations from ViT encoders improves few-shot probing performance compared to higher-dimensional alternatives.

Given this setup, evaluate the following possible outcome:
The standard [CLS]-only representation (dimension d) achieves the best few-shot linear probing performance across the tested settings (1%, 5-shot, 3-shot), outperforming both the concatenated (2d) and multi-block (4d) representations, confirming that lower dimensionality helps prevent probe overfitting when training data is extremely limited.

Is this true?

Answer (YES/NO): YES